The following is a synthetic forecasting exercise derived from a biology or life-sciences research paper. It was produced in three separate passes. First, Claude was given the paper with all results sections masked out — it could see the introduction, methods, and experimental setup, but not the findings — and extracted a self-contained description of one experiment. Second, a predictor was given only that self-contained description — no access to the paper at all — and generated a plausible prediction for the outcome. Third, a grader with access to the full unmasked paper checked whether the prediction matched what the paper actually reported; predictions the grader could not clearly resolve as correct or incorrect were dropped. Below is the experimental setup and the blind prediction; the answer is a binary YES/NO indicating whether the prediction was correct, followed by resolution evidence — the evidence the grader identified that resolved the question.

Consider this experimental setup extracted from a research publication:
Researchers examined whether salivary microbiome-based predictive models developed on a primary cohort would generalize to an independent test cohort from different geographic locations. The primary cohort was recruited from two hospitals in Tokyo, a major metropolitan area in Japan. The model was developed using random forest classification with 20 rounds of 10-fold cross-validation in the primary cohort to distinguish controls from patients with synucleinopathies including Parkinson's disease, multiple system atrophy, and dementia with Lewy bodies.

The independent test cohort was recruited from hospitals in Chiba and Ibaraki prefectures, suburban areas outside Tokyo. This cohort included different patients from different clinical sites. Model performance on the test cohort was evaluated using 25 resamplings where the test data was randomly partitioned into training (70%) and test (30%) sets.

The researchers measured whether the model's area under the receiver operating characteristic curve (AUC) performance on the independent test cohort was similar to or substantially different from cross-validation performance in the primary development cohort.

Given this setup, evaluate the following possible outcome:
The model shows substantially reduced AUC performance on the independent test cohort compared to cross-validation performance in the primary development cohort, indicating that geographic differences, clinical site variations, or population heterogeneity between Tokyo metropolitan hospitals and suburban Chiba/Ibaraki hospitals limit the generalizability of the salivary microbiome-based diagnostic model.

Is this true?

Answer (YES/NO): NO